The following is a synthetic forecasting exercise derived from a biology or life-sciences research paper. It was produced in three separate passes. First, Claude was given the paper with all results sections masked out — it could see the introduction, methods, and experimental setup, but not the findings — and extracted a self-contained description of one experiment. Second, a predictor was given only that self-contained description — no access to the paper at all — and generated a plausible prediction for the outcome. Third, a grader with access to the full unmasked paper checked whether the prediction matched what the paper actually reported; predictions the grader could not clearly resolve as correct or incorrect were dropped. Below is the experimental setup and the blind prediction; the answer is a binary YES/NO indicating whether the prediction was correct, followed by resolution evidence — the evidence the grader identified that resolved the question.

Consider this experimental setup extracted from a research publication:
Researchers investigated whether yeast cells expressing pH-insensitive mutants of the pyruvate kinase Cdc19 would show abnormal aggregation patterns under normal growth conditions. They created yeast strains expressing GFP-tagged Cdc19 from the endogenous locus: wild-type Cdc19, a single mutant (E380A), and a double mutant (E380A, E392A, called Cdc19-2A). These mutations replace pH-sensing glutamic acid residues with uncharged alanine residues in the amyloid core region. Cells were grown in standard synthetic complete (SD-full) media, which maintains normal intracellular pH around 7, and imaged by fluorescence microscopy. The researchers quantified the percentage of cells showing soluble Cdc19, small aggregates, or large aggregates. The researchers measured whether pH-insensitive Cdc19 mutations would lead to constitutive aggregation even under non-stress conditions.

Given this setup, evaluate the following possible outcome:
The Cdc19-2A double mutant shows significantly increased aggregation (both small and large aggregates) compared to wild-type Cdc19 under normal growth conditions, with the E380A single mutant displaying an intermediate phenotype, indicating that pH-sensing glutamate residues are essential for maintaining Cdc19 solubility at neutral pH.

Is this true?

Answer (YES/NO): YES